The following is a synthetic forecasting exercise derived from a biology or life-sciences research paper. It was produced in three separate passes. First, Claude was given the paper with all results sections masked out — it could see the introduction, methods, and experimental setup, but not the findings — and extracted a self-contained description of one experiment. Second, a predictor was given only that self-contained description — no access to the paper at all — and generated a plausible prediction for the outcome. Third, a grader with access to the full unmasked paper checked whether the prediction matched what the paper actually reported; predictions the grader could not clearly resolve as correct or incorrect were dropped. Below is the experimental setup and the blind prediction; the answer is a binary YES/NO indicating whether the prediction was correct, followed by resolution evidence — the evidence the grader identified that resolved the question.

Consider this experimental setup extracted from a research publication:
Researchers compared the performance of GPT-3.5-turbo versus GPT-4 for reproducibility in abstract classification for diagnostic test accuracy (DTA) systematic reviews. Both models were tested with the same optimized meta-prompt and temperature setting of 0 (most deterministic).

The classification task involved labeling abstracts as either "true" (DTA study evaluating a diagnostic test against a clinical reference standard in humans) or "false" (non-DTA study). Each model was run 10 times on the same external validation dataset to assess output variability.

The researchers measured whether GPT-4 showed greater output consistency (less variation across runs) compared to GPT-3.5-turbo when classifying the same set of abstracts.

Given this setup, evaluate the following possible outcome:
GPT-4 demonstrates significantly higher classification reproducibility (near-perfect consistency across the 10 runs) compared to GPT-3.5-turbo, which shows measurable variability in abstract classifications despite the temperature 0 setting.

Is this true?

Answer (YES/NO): NO